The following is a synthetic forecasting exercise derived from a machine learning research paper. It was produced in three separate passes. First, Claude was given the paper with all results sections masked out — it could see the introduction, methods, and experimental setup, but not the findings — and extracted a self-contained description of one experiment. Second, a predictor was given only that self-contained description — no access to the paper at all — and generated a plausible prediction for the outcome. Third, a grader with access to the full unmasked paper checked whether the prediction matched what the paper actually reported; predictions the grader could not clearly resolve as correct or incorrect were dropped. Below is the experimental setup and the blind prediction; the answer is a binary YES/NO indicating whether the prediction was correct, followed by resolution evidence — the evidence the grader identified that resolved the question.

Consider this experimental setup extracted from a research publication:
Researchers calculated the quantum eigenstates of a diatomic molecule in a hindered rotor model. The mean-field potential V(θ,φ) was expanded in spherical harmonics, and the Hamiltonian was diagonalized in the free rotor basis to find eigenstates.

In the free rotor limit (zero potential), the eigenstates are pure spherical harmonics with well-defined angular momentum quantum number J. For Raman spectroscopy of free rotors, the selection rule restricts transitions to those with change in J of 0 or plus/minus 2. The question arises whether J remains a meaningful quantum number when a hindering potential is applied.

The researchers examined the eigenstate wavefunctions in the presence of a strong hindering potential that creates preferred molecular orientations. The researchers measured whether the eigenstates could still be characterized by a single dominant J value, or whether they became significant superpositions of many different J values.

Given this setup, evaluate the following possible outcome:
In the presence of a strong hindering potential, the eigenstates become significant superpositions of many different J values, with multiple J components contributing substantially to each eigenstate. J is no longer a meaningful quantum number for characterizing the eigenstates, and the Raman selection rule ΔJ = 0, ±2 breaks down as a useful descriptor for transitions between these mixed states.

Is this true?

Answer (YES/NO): YES